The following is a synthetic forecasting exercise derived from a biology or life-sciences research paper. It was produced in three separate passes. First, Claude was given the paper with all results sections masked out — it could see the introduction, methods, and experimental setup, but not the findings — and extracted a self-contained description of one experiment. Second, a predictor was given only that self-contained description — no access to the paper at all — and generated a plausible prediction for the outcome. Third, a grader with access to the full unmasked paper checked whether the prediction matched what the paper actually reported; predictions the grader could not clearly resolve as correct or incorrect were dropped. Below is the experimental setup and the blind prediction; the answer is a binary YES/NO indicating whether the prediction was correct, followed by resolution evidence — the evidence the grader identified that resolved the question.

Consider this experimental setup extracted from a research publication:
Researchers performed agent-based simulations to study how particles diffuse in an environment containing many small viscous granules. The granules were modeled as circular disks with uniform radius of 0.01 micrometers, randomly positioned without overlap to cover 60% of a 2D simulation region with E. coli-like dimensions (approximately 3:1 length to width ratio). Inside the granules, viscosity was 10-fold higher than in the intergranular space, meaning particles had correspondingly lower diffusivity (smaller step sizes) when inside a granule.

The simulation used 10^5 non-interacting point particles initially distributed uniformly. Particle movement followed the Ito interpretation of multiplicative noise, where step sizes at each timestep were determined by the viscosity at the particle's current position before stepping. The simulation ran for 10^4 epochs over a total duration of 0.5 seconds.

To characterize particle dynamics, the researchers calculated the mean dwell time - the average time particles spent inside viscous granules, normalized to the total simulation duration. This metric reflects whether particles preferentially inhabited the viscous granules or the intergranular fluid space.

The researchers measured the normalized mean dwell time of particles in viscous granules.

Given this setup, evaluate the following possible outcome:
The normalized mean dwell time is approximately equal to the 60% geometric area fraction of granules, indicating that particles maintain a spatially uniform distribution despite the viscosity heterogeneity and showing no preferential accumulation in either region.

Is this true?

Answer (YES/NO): NO